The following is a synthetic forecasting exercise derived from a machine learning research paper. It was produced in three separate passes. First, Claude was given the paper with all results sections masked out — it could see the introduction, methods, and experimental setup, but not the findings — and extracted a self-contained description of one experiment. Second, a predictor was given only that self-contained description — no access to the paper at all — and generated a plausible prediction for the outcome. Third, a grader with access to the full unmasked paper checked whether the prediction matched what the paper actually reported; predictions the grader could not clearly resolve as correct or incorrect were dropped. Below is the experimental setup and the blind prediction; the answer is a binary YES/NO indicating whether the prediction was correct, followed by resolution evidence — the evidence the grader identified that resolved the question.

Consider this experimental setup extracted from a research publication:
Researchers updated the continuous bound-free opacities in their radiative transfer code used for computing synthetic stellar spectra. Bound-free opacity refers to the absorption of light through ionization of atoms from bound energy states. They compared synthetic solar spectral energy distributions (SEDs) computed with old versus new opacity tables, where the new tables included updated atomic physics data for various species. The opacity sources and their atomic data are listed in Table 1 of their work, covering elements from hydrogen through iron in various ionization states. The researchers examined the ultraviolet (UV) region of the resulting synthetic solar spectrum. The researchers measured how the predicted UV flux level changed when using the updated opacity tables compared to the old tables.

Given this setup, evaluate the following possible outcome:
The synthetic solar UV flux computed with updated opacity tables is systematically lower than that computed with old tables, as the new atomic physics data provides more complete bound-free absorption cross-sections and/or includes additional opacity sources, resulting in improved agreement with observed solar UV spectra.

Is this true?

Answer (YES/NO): NO